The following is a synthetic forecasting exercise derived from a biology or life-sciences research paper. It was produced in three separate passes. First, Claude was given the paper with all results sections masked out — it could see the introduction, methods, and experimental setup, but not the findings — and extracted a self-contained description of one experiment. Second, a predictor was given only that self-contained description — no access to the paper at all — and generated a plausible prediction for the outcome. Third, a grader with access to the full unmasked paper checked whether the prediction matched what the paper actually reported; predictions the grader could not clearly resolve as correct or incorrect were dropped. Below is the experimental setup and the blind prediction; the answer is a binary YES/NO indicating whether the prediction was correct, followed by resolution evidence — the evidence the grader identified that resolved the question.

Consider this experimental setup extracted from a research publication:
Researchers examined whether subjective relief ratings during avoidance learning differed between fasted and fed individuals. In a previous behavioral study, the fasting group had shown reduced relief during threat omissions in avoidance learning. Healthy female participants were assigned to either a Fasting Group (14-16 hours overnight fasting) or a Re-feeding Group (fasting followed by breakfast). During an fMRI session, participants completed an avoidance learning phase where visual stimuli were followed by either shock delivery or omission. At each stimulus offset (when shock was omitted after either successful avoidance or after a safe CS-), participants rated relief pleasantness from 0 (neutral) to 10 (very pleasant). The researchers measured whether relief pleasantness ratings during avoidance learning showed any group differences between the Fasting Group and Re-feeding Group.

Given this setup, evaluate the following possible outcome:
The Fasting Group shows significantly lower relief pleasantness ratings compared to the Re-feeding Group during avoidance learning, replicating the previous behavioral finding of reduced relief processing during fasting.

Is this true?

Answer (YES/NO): NO